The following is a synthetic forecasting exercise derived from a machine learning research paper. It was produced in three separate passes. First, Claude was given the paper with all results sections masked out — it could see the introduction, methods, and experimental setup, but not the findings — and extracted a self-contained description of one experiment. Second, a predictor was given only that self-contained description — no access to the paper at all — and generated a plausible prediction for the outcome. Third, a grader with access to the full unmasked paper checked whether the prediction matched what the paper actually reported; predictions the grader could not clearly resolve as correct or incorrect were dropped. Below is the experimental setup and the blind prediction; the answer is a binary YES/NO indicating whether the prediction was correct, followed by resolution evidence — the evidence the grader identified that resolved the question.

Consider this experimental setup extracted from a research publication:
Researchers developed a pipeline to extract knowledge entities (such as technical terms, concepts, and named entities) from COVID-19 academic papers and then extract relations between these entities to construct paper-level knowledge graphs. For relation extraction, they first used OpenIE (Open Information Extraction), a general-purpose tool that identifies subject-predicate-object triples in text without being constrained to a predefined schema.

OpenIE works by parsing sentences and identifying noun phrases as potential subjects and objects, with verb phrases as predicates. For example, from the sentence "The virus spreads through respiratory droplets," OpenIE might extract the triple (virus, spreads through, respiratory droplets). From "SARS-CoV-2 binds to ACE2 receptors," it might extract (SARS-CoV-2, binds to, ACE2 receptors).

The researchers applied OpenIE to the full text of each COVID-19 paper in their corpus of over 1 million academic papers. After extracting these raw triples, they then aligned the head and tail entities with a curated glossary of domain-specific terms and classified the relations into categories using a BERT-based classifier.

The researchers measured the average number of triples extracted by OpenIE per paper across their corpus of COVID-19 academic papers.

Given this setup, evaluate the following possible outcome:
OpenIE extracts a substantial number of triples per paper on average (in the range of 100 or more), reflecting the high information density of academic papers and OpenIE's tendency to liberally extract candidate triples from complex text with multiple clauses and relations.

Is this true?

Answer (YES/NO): NO